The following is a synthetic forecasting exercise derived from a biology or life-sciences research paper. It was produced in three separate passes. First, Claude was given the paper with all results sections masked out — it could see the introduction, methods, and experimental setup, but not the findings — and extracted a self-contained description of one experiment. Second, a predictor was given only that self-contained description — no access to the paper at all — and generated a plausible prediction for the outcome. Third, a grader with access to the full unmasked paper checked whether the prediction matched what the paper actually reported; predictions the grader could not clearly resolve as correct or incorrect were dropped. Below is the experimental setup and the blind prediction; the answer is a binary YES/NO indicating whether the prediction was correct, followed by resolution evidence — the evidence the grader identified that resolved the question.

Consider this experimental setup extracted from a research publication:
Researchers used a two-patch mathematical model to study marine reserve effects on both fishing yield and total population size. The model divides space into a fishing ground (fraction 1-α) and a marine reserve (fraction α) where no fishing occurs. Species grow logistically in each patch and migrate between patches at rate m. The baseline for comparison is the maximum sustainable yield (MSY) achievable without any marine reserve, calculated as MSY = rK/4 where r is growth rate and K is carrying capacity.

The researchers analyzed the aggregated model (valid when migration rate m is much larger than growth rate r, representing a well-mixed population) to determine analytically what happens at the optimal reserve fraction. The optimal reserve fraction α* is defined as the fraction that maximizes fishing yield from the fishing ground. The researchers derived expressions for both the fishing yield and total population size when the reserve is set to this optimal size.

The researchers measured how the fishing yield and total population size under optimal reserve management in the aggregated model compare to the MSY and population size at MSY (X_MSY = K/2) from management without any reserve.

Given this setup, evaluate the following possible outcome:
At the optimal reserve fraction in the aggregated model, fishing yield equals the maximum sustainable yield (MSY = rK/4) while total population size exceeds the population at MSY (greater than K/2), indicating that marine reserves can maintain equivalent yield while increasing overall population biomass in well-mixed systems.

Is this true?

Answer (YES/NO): NO